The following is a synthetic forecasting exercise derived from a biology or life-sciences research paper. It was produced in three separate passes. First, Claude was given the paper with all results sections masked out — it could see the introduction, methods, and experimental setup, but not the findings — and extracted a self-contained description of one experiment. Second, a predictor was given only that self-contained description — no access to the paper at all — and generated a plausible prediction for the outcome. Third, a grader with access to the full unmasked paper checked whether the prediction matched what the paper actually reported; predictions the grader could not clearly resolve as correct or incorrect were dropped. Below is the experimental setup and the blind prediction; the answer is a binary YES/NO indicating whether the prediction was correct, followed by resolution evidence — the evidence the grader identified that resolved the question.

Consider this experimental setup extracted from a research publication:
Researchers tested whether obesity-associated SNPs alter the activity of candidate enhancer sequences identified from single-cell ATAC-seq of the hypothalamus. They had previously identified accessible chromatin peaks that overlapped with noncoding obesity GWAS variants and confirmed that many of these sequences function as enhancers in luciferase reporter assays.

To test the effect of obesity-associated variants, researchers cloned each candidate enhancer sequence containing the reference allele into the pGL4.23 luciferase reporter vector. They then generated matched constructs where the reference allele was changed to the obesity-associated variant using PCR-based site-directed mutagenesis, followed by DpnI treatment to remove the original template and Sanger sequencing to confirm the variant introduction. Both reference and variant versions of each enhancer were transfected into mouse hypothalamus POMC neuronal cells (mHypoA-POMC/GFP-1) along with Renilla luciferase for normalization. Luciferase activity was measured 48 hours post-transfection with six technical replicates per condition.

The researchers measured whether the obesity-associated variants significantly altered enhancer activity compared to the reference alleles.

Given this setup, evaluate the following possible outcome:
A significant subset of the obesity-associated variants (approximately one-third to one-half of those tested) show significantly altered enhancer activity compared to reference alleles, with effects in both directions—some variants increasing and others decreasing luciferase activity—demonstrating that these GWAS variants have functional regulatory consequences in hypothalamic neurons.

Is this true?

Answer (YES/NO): NO